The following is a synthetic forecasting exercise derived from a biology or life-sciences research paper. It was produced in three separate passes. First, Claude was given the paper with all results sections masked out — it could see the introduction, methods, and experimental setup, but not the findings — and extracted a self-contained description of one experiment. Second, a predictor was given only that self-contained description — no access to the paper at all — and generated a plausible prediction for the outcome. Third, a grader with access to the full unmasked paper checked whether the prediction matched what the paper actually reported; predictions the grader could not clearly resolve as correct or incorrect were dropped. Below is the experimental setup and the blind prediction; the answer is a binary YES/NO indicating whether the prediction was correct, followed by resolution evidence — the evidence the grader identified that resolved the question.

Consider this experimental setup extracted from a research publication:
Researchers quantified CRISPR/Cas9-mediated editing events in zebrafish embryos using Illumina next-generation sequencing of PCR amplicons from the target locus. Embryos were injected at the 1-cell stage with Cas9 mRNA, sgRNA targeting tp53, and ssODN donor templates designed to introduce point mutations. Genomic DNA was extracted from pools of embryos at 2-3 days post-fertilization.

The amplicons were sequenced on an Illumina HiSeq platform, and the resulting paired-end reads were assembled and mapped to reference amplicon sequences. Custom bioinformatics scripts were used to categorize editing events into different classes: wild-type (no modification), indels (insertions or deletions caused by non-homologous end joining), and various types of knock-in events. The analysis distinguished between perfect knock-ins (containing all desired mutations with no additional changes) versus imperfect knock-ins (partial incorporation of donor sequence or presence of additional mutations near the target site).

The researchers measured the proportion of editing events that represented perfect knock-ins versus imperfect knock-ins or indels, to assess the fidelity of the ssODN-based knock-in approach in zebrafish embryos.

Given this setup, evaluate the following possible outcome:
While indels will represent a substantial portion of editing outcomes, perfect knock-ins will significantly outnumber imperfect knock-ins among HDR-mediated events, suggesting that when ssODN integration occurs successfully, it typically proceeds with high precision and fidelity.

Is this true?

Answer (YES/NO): YES